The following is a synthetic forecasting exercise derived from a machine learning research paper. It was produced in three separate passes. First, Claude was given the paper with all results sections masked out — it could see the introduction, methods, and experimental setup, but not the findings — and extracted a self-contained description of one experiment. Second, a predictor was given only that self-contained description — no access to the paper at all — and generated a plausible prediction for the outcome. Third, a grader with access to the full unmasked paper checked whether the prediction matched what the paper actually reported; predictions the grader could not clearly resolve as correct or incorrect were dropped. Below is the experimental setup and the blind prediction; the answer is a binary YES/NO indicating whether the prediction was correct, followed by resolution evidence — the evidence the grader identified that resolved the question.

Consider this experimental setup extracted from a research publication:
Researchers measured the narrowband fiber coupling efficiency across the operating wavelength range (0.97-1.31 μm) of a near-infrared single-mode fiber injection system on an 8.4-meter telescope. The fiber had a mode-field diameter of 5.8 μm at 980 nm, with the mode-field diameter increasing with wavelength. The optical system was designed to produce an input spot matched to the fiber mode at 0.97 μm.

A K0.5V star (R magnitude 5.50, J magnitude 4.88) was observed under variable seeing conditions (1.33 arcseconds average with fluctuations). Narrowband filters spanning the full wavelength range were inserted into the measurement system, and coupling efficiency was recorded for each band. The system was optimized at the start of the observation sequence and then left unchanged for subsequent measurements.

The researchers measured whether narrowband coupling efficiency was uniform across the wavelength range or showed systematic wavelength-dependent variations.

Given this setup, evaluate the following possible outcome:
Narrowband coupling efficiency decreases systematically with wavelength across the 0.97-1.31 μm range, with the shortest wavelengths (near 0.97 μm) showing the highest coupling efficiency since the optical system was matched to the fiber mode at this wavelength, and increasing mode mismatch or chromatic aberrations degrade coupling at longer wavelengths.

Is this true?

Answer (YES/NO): NO